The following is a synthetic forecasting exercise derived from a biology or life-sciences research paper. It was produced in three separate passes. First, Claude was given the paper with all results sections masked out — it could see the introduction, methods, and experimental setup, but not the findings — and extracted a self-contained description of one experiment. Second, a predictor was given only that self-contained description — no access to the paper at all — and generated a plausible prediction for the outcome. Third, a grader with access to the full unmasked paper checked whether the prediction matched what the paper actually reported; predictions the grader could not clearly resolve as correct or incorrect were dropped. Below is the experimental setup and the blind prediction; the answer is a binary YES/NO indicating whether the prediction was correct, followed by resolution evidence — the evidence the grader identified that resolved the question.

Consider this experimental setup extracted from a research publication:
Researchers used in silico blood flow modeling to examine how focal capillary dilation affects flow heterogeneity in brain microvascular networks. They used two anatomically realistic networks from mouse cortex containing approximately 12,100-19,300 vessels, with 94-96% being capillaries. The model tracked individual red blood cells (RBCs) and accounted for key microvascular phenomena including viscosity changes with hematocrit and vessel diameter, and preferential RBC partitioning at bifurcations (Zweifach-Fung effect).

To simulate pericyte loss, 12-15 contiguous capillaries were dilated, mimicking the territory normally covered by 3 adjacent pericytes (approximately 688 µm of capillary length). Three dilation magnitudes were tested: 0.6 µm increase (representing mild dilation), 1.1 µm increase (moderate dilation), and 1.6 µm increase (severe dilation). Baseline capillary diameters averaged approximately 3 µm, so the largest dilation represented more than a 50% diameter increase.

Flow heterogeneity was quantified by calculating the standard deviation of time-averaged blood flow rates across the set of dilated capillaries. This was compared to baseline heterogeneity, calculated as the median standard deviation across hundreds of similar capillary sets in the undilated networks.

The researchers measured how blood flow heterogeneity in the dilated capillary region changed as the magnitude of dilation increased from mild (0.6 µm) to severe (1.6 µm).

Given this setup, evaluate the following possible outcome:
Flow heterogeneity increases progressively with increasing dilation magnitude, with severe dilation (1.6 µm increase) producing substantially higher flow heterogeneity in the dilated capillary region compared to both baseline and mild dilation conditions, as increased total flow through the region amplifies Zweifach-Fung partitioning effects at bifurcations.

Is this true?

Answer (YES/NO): YES